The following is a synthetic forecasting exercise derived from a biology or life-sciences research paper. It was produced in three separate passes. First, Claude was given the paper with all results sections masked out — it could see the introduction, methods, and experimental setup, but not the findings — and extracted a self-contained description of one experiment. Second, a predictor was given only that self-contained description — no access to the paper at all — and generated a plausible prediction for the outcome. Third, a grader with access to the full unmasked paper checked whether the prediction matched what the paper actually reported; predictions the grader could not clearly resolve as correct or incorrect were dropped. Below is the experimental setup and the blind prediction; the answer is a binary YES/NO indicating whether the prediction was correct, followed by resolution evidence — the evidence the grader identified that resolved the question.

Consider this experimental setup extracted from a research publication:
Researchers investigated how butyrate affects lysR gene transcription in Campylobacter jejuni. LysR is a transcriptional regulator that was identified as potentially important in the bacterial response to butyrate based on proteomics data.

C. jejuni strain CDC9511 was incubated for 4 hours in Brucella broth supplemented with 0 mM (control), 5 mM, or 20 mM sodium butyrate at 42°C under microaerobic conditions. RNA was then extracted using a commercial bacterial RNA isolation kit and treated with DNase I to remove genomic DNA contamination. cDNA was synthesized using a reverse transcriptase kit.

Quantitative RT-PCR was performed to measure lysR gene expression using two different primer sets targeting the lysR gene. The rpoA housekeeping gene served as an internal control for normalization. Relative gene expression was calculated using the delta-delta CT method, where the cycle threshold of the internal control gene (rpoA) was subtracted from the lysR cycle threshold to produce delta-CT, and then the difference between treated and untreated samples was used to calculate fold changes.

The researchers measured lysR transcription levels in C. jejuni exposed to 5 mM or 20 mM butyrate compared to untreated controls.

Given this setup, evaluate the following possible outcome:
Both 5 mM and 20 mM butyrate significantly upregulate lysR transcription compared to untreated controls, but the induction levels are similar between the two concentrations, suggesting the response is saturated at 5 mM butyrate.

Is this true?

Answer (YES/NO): NO